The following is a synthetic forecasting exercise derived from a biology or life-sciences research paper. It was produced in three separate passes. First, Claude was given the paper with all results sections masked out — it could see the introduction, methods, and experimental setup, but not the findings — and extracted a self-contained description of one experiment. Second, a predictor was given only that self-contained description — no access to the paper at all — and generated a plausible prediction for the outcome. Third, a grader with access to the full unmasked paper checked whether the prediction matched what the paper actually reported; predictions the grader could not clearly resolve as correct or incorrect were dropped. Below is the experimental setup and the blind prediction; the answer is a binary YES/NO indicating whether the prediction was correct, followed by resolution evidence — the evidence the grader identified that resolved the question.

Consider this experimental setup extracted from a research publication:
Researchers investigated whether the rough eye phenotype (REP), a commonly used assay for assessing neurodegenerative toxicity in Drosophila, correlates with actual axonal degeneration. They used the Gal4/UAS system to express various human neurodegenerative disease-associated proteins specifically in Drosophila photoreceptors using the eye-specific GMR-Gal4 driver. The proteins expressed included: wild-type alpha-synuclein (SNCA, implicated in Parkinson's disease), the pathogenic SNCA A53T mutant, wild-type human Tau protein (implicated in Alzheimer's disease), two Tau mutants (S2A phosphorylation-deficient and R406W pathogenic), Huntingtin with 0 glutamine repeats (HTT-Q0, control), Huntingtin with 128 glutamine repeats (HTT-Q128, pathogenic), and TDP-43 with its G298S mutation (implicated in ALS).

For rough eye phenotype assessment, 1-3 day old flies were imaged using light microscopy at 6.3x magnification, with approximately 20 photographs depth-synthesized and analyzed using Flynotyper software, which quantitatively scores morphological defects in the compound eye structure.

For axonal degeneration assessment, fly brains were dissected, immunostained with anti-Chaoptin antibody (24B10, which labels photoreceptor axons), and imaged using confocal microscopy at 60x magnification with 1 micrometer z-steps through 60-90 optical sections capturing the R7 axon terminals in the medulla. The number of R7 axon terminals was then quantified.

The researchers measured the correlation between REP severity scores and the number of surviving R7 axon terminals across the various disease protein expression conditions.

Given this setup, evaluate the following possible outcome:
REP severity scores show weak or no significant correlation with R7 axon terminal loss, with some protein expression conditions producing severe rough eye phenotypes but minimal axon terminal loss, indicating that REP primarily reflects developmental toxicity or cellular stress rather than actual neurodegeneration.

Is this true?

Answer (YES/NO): NO